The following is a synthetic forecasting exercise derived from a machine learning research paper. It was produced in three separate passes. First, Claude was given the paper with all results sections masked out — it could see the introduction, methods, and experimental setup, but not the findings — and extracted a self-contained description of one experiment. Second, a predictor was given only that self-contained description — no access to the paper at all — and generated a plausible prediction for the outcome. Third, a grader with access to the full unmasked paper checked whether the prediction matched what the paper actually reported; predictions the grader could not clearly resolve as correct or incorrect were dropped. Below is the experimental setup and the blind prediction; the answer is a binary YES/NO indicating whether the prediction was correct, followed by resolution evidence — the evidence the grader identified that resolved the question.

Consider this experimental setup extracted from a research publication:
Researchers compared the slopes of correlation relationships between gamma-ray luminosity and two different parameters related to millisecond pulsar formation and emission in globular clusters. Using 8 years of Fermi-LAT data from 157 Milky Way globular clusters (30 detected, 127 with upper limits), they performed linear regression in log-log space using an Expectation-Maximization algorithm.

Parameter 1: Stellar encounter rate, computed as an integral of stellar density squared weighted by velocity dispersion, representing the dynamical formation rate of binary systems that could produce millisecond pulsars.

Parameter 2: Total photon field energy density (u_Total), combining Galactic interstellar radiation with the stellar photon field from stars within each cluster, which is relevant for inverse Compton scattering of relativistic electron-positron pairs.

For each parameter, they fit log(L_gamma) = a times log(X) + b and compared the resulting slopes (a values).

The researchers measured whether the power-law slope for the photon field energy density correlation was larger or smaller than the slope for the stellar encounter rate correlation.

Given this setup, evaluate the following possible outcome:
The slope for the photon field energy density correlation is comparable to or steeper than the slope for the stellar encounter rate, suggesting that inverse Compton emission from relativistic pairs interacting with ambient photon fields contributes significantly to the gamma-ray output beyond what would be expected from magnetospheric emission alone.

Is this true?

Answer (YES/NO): YES